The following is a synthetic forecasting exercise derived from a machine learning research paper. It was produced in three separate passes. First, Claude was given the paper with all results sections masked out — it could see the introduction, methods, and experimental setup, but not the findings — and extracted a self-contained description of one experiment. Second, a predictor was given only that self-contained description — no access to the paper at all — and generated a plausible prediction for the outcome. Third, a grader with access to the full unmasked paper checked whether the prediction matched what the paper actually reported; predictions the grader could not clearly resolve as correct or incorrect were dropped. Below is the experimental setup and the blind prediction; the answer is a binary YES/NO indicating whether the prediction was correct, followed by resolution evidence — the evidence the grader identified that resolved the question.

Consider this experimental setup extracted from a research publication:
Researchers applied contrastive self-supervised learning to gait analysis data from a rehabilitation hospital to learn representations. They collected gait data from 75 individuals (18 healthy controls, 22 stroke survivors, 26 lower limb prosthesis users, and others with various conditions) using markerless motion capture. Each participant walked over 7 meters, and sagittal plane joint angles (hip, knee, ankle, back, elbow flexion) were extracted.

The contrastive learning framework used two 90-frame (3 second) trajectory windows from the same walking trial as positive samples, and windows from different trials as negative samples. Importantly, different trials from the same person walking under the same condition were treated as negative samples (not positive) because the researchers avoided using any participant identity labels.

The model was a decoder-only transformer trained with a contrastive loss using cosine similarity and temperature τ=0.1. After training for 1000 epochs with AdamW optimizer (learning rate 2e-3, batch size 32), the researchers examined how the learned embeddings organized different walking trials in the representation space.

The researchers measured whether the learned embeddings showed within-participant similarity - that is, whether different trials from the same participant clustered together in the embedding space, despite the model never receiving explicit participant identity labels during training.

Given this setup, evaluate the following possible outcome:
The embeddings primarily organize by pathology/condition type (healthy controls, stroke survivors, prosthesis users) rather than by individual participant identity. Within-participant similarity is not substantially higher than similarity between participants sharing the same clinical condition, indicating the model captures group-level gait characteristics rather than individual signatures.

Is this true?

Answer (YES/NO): NO